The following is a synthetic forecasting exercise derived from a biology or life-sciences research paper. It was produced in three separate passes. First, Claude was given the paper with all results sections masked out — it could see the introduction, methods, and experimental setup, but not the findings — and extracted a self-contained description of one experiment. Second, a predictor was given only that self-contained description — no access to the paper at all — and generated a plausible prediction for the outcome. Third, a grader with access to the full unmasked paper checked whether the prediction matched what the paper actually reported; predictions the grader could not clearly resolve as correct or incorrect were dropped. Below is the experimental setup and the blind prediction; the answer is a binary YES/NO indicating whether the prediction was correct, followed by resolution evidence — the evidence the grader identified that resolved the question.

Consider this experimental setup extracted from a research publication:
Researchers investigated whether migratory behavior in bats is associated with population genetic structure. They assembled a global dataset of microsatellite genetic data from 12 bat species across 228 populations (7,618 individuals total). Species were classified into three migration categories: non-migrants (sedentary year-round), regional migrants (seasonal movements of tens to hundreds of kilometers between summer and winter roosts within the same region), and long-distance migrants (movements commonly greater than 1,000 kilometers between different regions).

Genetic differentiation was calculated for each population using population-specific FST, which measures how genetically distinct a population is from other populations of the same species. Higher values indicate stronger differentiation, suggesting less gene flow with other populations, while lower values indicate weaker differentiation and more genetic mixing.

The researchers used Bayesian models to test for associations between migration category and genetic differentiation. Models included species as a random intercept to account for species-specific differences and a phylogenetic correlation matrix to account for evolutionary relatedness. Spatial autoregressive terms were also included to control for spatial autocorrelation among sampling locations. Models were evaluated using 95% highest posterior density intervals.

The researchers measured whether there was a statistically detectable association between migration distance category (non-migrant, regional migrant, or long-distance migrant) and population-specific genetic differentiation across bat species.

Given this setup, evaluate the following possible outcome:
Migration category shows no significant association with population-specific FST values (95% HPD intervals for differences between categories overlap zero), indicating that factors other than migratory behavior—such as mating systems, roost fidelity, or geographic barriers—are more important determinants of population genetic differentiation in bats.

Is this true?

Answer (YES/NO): YES